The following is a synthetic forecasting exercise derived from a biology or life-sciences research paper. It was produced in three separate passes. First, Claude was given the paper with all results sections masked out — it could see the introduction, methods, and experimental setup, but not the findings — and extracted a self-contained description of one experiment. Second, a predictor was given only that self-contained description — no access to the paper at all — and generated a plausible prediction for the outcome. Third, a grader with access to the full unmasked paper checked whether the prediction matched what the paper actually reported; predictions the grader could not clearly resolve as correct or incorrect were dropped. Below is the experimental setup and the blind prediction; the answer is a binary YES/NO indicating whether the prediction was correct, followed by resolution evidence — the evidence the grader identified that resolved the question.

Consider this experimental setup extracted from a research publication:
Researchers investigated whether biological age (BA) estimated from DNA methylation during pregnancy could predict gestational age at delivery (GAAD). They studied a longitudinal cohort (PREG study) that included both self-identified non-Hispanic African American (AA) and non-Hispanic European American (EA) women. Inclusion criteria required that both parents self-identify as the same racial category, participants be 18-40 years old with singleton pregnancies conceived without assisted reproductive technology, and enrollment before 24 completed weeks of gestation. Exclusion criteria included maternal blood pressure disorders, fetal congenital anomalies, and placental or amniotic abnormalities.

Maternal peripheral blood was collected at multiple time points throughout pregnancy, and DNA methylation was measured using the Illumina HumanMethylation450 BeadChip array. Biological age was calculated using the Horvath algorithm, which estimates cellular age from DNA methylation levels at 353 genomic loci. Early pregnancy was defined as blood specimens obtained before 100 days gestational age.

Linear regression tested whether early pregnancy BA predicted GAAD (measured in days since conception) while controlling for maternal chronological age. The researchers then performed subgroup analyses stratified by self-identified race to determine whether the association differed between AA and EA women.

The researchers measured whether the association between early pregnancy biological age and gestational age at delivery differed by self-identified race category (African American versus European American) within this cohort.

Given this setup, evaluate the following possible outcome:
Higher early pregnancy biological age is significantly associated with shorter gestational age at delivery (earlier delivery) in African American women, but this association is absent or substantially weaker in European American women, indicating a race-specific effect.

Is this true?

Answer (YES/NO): NO